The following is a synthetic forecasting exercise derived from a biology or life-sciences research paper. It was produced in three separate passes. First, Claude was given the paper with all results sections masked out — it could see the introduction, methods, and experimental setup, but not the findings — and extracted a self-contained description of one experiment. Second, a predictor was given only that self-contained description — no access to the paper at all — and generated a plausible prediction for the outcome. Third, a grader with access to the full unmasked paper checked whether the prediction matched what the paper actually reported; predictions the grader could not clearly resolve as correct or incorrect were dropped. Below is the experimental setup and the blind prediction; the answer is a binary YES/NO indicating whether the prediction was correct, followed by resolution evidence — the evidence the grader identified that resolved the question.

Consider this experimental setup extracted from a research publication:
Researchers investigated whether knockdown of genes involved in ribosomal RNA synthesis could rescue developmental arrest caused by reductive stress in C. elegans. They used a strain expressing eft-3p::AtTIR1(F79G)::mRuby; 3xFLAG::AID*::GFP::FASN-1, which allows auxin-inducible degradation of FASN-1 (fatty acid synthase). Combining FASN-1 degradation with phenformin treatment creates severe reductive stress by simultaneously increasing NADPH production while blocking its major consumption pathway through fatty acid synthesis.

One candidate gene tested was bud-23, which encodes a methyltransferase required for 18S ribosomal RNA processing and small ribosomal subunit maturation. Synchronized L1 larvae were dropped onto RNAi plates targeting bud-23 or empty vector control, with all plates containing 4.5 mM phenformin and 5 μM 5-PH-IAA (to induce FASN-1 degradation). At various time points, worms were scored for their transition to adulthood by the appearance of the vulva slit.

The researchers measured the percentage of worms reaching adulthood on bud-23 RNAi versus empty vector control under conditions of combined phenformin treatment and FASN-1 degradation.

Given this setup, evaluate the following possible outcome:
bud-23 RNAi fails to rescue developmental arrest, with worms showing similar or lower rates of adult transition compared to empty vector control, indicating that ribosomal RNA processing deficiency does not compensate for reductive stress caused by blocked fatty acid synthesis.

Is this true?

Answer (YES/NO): NO